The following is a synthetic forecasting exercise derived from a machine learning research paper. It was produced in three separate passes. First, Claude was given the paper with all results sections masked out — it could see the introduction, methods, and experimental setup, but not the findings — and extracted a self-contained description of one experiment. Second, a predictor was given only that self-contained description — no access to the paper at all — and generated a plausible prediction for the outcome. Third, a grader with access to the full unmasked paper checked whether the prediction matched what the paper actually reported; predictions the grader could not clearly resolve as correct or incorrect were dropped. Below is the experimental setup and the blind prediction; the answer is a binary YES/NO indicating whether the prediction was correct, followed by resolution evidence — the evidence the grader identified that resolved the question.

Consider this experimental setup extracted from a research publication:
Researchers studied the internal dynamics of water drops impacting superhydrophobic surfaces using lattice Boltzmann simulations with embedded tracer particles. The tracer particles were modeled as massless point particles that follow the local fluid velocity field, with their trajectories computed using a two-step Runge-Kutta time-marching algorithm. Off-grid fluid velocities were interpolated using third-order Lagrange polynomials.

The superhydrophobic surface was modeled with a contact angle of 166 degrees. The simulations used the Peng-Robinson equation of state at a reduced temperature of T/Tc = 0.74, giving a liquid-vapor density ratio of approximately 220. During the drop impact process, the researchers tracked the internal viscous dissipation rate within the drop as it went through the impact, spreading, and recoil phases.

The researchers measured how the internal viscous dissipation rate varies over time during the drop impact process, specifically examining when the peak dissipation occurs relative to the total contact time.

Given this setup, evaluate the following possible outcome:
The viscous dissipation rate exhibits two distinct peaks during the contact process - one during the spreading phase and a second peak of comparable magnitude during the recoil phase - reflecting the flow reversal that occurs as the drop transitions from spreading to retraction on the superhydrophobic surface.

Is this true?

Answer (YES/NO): NO